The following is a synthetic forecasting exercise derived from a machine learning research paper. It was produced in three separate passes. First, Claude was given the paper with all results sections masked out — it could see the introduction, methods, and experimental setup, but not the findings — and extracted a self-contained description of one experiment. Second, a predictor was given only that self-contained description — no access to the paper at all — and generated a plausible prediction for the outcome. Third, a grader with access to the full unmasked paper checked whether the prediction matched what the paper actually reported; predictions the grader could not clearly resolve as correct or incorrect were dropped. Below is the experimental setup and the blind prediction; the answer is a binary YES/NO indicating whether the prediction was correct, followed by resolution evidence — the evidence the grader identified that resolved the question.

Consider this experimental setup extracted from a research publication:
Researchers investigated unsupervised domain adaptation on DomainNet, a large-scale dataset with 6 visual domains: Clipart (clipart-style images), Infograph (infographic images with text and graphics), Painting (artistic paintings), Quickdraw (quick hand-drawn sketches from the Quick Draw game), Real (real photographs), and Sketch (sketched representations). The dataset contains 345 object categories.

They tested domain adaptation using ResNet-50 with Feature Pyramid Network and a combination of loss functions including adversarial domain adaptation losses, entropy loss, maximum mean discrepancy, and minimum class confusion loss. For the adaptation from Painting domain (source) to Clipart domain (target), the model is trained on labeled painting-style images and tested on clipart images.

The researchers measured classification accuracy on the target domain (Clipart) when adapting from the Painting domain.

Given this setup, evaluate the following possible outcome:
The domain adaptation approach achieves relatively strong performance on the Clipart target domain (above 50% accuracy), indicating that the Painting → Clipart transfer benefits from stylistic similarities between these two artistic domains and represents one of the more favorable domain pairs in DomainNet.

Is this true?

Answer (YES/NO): NO